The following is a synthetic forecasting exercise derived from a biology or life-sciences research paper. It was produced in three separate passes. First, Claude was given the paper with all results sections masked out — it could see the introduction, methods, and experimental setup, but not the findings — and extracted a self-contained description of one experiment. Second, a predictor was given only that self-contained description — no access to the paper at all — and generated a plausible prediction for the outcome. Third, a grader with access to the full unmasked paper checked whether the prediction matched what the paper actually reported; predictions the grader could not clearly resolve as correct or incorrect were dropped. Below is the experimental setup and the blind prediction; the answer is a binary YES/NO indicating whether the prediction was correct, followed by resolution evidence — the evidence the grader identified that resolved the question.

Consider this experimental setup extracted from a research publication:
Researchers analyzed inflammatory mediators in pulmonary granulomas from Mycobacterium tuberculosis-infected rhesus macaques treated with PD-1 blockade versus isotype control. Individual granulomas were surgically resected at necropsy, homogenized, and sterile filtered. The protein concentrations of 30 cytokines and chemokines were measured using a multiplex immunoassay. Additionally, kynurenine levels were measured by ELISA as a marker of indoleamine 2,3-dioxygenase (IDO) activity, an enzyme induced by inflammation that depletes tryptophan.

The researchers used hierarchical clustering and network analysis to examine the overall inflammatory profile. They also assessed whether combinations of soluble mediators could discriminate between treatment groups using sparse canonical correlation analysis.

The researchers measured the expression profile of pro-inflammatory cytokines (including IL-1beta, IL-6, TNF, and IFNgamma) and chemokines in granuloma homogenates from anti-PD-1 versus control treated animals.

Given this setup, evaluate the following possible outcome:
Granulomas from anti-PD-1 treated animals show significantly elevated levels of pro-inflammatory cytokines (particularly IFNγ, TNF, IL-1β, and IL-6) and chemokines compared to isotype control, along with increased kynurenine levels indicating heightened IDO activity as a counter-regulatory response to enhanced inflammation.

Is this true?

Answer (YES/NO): NO